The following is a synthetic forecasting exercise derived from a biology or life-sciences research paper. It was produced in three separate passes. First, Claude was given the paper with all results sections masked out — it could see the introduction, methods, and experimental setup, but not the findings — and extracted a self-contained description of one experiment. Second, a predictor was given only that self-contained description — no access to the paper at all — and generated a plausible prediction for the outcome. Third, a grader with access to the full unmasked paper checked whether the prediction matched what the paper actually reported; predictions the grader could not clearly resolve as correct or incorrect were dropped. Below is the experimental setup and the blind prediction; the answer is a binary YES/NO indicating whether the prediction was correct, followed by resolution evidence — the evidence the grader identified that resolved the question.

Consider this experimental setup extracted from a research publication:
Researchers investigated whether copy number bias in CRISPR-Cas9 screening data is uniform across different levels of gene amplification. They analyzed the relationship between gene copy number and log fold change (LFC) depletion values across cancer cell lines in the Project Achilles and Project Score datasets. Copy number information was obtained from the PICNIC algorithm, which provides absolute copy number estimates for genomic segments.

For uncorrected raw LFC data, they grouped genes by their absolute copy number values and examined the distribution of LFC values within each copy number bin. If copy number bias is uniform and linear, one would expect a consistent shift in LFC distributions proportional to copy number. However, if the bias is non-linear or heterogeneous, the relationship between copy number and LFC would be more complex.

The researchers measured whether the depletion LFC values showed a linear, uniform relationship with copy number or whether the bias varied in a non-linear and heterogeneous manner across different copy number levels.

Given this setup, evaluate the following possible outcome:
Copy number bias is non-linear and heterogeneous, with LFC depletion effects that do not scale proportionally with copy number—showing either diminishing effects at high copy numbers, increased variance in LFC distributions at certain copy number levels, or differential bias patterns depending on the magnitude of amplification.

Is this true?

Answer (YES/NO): YES